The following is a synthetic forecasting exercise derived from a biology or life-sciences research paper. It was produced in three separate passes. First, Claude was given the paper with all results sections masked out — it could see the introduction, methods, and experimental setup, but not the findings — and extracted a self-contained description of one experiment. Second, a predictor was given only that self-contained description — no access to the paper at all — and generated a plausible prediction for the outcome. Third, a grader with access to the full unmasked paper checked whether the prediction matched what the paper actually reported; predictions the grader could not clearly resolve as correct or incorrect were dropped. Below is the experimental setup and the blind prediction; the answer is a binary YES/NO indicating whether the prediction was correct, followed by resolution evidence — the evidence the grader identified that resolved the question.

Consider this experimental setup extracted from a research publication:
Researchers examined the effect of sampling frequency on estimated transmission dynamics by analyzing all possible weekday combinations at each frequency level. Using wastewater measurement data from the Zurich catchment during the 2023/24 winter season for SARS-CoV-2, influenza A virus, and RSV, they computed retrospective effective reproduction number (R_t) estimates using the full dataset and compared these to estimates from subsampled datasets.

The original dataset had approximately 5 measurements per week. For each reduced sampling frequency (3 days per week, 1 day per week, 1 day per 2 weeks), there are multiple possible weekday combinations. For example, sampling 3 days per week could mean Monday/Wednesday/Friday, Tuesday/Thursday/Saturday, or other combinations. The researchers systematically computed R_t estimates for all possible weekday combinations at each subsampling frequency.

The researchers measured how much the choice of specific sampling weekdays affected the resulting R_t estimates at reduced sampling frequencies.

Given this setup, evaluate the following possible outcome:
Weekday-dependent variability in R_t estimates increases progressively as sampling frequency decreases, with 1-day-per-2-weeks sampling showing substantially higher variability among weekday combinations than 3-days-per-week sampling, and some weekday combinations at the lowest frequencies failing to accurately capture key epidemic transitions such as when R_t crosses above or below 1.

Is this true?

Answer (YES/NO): YES